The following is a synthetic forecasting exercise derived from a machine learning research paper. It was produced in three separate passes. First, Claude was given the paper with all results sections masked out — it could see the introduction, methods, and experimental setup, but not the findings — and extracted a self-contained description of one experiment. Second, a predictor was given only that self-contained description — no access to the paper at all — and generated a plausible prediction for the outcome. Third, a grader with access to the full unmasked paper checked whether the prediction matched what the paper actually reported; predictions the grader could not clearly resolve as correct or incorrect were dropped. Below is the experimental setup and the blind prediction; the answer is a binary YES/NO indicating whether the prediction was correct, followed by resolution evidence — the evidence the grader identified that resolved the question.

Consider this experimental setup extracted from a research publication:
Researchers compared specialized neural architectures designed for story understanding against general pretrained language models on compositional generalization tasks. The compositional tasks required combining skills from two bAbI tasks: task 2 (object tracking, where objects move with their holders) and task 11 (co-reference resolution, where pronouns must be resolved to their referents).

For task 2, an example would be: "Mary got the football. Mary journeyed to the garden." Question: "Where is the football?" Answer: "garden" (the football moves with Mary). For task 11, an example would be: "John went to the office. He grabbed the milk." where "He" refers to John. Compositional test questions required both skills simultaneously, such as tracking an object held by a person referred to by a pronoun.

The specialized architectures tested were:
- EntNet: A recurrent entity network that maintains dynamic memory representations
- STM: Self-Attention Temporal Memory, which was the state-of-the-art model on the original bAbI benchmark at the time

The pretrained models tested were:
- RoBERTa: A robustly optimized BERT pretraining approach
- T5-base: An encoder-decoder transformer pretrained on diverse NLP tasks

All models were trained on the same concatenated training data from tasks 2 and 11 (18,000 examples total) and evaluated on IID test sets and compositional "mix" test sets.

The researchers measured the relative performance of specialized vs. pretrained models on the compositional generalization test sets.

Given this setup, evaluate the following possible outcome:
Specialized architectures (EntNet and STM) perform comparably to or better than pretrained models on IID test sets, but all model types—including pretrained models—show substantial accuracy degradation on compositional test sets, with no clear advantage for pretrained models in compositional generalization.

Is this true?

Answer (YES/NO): NO